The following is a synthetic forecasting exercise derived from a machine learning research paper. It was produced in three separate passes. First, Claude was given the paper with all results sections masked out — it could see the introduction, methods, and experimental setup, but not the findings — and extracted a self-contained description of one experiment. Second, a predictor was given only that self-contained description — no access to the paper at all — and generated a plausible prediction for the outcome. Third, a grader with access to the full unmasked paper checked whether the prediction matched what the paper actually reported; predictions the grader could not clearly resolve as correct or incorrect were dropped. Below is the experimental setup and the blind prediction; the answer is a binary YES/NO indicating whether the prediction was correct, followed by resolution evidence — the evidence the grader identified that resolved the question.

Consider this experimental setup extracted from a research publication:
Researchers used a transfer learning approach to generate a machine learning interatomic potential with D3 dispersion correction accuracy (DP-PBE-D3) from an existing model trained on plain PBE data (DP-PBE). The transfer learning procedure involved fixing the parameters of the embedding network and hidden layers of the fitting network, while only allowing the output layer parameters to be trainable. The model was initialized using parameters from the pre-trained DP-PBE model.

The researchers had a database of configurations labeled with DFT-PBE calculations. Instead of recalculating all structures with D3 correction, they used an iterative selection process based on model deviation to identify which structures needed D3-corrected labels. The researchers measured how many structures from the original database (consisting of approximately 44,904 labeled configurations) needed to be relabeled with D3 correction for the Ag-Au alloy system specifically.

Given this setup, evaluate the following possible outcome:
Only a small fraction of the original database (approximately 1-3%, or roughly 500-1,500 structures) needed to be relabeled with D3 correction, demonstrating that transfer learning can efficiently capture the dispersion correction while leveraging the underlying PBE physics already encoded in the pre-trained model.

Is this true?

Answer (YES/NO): NO